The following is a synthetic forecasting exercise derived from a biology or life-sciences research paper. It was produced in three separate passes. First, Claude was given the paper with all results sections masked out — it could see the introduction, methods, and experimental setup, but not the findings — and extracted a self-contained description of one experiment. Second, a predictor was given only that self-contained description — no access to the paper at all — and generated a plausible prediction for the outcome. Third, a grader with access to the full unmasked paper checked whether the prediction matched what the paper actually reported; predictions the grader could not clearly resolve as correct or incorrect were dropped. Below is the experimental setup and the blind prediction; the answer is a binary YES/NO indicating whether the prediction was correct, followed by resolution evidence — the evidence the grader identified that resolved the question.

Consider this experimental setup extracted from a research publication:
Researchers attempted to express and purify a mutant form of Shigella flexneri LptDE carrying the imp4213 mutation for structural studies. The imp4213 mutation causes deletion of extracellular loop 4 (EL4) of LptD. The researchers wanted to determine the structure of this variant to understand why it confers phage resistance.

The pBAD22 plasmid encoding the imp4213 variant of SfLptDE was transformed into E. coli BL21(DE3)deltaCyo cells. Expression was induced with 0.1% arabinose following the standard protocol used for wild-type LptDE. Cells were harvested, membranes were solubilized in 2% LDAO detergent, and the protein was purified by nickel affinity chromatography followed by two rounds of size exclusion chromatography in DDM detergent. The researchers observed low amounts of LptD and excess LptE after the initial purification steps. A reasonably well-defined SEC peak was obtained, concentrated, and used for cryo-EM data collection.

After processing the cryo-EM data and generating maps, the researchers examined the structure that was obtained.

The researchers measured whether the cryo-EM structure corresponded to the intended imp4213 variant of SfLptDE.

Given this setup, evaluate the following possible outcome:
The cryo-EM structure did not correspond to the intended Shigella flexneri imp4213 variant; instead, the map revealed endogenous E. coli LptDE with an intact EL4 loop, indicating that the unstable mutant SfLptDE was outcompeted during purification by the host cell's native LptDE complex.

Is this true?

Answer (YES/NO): NO